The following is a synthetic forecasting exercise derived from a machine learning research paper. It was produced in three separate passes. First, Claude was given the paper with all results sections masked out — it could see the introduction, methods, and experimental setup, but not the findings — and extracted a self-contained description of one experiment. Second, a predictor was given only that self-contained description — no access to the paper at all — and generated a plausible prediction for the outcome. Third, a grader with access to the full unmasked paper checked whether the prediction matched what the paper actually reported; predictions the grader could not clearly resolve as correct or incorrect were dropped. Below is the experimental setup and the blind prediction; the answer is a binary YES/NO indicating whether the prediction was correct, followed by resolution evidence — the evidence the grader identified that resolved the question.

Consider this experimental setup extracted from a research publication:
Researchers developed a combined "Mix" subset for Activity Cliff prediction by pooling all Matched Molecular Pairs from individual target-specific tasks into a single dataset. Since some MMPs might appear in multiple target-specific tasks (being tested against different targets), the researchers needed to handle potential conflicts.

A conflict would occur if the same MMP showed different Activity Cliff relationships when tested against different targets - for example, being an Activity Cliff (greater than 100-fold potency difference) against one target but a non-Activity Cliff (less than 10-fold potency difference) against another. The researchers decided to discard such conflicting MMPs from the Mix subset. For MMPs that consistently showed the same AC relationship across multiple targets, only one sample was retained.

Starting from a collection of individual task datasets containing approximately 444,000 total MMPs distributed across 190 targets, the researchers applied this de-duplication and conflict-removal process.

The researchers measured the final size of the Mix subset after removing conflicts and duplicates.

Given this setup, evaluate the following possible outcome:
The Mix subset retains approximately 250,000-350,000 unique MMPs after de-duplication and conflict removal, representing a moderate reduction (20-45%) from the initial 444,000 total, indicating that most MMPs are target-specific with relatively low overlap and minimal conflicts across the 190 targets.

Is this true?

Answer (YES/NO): YES